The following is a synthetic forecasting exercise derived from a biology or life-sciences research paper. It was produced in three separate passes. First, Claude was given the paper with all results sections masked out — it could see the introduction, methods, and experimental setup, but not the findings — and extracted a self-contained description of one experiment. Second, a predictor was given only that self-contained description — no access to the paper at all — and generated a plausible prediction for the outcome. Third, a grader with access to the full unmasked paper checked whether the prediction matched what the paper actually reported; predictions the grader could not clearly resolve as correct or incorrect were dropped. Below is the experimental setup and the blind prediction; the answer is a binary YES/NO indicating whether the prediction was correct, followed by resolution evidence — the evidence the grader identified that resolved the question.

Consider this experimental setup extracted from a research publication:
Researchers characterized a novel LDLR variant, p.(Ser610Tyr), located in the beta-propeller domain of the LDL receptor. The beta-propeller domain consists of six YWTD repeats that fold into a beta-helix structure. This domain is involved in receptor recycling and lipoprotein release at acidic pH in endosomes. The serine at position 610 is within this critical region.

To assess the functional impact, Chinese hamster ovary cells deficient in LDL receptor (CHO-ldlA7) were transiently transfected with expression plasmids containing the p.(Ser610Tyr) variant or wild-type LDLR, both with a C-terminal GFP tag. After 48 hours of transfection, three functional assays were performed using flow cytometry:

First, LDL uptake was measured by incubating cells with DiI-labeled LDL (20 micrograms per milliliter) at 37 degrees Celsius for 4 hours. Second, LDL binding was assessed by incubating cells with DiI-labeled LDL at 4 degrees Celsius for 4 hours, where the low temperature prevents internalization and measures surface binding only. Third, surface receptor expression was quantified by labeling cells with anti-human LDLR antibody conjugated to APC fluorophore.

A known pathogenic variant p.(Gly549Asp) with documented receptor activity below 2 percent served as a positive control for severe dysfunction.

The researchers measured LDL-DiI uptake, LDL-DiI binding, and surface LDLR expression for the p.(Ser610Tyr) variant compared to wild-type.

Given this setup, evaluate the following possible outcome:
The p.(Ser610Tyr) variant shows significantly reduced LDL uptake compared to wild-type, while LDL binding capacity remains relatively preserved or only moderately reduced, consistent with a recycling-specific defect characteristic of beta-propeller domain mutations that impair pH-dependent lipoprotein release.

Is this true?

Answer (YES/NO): NO